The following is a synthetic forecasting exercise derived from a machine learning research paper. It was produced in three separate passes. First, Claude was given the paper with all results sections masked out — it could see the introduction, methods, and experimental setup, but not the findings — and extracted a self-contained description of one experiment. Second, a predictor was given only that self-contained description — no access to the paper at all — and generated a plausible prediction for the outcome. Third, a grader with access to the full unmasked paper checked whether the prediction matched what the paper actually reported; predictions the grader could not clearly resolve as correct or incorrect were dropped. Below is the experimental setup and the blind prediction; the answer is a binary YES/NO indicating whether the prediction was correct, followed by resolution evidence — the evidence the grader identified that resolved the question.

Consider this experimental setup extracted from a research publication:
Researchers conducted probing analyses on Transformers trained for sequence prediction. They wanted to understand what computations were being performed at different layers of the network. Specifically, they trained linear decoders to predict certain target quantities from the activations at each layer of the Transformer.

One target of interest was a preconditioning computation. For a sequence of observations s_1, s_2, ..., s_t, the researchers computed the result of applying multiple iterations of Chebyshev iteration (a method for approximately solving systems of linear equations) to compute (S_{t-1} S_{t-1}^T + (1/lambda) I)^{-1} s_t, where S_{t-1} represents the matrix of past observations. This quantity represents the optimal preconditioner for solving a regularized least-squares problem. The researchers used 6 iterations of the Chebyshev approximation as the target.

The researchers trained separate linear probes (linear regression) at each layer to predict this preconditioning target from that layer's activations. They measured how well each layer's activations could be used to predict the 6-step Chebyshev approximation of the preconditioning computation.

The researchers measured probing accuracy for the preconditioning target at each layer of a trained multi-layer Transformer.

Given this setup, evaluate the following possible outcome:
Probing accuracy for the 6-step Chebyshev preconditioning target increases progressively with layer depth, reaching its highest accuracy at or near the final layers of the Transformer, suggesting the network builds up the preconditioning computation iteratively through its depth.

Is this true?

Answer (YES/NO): YES